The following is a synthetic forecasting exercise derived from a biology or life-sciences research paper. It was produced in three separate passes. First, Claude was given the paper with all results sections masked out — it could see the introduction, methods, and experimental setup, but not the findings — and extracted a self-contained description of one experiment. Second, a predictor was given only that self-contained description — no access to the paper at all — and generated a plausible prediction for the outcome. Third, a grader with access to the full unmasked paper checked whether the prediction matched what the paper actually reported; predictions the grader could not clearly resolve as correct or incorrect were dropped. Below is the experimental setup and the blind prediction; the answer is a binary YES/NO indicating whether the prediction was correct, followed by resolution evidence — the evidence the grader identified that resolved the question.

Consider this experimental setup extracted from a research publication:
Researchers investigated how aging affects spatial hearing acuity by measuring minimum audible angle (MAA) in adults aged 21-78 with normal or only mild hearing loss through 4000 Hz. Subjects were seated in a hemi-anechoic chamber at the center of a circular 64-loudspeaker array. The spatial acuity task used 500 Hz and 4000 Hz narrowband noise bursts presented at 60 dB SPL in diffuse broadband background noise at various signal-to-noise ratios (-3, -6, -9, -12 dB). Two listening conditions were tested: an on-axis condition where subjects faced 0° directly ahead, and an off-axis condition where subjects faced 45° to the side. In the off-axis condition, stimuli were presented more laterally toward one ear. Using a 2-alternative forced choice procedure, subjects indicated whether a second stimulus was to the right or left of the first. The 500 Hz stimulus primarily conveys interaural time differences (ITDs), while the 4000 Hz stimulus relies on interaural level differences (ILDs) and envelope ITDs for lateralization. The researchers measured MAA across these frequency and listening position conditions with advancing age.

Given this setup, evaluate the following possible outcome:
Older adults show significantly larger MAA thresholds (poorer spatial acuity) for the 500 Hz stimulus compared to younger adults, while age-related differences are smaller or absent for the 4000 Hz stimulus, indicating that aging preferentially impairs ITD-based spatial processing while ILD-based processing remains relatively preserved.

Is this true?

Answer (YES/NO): NO